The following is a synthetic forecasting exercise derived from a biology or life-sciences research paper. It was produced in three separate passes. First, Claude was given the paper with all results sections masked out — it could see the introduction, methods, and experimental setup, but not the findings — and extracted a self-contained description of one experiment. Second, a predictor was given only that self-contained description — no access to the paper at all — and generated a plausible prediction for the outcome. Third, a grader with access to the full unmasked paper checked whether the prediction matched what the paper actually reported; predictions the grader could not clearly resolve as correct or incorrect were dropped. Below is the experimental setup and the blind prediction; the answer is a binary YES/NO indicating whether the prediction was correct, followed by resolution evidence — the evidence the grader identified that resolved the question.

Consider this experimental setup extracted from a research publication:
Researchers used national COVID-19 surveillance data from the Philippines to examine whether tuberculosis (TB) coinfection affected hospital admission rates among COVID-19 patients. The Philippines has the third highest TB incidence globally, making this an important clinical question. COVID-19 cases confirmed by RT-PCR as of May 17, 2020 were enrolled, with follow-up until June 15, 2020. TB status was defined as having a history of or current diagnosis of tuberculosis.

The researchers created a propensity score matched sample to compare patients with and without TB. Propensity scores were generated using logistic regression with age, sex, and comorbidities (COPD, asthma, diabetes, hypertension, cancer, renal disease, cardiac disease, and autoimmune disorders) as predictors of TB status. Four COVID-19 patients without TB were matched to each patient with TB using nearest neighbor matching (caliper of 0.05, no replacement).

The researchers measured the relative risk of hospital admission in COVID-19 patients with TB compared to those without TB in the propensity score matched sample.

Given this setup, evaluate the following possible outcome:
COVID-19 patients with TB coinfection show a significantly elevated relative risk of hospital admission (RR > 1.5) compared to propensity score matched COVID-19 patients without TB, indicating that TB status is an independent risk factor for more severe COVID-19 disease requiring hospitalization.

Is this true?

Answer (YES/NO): NO